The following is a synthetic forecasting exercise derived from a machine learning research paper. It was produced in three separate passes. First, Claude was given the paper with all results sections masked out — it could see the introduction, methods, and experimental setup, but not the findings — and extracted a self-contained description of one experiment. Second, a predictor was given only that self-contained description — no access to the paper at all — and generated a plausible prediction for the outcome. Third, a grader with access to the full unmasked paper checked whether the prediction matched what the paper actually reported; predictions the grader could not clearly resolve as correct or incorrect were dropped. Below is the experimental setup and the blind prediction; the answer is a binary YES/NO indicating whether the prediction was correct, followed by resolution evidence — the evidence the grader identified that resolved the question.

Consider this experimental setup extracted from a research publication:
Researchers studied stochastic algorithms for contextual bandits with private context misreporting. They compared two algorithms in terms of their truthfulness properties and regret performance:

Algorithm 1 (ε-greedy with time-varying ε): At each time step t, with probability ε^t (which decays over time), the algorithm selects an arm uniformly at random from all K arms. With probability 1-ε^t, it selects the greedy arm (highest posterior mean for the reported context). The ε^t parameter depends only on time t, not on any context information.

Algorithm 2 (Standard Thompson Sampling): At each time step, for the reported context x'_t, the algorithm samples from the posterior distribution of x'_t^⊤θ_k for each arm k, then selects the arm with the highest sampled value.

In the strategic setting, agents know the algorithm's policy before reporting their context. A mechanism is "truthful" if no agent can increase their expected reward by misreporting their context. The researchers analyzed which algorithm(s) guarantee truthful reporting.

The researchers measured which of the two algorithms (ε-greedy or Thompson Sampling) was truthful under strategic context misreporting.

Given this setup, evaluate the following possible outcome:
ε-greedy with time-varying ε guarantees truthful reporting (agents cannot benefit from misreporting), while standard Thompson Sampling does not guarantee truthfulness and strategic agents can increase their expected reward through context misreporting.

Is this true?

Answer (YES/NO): YES